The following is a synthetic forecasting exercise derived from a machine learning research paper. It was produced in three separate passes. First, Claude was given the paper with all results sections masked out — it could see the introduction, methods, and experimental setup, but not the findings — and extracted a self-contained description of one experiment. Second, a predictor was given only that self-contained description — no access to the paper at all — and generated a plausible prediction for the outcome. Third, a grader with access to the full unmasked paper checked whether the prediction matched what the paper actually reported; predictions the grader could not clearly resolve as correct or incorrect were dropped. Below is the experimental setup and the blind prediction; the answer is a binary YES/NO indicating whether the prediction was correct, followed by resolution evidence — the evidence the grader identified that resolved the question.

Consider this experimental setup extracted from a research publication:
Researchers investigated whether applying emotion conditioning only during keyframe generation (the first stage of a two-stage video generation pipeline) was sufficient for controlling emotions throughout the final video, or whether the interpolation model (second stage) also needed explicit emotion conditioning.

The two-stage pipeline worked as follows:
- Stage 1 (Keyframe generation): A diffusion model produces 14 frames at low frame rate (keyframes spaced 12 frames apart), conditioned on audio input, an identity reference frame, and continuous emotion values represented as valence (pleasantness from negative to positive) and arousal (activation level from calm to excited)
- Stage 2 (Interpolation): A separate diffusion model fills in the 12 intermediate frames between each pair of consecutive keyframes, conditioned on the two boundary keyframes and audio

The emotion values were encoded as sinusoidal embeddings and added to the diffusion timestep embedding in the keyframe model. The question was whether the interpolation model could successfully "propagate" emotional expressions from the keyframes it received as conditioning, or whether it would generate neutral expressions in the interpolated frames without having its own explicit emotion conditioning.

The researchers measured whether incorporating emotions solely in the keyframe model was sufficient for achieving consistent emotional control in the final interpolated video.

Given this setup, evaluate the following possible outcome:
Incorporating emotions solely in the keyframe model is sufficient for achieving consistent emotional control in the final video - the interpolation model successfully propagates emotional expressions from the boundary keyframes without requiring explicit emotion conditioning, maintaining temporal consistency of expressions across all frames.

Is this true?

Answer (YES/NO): YES